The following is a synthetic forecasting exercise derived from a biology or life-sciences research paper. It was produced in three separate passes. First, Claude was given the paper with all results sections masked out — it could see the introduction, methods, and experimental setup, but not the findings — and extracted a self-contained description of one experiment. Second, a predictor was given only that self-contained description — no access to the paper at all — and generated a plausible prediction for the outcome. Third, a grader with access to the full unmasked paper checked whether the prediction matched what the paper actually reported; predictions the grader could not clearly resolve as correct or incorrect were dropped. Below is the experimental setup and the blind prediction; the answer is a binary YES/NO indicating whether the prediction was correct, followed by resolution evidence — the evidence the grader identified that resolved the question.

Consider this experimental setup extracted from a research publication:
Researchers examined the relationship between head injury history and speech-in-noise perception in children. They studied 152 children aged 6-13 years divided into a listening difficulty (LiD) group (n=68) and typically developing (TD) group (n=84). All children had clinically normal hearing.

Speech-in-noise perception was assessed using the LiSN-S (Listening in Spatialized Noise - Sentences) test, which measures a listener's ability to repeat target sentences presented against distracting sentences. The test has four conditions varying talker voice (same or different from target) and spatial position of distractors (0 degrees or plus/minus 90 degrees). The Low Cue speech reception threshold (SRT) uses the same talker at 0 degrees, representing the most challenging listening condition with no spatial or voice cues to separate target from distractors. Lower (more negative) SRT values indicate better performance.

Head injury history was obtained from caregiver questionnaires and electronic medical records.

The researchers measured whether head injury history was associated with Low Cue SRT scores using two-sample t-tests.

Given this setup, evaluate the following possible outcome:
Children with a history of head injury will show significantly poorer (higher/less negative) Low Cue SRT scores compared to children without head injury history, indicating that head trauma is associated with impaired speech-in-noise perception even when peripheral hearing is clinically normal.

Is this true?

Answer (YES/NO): NO